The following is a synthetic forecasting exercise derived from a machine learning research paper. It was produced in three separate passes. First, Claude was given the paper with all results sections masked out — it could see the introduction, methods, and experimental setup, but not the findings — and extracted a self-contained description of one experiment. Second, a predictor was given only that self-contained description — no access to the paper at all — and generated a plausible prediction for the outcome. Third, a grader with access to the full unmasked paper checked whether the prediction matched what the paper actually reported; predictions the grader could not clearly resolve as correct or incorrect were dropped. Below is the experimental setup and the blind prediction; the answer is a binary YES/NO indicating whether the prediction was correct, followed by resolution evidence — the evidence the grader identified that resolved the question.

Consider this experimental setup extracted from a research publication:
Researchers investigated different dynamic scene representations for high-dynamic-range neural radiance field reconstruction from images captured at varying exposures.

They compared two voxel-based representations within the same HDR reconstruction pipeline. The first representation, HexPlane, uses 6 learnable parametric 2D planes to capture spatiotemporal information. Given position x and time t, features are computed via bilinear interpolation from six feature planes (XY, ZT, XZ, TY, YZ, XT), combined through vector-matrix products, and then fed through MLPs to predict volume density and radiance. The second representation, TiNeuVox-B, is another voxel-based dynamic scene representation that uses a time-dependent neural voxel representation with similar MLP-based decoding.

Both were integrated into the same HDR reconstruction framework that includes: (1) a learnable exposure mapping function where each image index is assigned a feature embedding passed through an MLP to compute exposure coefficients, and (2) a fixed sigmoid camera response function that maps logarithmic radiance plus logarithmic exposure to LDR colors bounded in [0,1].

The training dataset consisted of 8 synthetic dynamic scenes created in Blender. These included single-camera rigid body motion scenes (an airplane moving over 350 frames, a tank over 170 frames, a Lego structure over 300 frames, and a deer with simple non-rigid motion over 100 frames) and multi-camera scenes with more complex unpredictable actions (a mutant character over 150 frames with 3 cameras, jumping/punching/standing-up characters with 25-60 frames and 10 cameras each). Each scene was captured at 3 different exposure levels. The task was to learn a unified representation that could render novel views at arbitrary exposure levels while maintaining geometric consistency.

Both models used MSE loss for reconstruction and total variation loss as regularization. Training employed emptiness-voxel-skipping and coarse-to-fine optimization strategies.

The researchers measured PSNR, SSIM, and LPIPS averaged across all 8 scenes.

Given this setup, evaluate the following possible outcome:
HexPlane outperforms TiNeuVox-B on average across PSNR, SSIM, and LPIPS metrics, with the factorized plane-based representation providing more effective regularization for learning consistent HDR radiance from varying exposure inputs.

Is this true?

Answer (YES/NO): NO